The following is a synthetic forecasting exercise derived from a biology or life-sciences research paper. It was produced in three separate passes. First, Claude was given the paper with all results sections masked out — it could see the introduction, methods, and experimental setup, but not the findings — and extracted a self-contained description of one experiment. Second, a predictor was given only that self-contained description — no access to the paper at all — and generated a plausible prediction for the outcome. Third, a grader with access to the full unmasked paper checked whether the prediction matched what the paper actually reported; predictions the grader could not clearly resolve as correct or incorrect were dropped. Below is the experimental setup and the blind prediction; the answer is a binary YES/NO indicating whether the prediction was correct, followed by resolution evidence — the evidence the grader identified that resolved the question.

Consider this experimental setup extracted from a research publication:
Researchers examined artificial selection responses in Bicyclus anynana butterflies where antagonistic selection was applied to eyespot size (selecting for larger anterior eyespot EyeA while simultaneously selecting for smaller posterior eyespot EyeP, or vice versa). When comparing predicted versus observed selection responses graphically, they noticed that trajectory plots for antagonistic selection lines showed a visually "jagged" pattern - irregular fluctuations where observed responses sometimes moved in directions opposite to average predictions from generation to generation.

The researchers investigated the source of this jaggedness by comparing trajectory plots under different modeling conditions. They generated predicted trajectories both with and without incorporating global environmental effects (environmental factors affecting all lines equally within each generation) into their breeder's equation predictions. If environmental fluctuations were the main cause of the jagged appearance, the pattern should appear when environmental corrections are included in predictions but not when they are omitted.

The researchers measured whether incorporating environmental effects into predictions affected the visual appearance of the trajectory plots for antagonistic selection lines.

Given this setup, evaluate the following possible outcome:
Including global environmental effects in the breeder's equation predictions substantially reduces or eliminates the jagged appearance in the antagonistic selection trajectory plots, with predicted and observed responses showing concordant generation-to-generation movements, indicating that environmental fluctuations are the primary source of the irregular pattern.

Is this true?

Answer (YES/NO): NO